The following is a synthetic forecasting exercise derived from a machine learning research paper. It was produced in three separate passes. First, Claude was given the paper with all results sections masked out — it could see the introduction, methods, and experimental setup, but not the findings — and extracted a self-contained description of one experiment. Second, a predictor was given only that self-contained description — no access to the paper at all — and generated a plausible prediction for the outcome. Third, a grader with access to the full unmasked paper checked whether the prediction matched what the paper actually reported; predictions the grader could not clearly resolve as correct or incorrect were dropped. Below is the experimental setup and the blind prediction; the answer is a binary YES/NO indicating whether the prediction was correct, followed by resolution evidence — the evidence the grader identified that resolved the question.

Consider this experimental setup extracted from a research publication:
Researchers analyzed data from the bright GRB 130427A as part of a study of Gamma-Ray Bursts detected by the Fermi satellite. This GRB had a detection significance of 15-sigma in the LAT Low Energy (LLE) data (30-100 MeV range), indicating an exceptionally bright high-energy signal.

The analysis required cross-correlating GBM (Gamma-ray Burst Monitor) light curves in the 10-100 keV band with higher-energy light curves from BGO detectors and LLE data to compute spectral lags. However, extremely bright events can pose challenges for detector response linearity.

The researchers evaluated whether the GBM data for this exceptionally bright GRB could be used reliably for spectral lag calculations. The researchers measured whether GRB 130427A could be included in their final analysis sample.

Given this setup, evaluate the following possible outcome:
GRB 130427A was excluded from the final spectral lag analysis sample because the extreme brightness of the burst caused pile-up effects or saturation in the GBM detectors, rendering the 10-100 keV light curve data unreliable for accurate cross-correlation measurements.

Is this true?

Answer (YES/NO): YES